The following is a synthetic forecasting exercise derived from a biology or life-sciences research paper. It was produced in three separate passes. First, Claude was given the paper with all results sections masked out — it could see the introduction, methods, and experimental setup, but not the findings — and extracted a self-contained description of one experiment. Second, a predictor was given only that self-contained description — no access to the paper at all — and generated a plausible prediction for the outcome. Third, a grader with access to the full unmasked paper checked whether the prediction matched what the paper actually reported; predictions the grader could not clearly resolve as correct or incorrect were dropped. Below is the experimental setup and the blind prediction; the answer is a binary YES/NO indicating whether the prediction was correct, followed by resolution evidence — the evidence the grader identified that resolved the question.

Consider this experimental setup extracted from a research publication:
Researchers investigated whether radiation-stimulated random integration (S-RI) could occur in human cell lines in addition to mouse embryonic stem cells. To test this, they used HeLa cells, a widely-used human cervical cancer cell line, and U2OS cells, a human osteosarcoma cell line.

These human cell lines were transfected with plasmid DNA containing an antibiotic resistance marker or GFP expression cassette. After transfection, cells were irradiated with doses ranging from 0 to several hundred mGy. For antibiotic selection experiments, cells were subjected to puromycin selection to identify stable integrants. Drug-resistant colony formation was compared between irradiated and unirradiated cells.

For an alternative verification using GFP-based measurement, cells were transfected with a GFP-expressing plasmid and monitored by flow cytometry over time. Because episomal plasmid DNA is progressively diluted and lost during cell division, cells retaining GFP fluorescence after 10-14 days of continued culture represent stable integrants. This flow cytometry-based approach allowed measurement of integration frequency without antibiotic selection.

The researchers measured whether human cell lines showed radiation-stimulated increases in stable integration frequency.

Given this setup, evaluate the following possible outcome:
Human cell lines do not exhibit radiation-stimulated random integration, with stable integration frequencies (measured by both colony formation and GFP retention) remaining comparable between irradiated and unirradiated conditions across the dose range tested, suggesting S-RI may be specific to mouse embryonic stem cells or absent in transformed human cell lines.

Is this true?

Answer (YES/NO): NO